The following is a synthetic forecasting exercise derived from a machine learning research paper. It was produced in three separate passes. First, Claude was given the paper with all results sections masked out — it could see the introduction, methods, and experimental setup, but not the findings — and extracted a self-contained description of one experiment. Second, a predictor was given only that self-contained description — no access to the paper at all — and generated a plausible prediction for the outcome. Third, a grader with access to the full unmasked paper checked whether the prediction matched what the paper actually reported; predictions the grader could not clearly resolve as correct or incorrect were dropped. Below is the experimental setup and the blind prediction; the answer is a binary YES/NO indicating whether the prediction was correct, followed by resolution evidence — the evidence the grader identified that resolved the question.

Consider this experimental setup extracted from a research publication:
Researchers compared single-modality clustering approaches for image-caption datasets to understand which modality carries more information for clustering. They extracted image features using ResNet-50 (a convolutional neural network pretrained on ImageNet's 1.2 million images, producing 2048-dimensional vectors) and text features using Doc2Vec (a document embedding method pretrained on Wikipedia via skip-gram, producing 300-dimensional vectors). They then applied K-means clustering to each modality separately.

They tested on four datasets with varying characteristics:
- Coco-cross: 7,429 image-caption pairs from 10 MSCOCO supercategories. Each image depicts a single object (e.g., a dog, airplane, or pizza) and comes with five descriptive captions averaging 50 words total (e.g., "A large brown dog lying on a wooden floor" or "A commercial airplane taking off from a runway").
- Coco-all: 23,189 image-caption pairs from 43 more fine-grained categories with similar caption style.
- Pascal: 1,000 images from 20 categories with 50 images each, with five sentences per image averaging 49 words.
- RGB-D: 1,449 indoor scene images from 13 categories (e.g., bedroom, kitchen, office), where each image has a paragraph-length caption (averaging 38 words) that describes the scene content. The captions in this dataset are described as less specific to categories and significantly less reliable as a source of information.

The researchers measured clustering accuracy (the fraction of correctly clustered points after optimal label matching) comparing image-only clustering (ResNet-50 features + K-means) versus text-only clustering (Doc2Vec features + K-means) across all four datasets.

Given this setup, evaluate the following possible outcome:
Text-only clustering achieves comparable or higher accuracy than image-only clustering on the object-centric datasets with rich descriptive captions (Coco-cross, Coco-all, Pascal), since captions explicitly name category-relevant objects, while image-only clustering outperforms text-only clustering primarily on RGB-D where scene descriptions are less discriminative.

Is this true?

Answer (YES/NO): NO